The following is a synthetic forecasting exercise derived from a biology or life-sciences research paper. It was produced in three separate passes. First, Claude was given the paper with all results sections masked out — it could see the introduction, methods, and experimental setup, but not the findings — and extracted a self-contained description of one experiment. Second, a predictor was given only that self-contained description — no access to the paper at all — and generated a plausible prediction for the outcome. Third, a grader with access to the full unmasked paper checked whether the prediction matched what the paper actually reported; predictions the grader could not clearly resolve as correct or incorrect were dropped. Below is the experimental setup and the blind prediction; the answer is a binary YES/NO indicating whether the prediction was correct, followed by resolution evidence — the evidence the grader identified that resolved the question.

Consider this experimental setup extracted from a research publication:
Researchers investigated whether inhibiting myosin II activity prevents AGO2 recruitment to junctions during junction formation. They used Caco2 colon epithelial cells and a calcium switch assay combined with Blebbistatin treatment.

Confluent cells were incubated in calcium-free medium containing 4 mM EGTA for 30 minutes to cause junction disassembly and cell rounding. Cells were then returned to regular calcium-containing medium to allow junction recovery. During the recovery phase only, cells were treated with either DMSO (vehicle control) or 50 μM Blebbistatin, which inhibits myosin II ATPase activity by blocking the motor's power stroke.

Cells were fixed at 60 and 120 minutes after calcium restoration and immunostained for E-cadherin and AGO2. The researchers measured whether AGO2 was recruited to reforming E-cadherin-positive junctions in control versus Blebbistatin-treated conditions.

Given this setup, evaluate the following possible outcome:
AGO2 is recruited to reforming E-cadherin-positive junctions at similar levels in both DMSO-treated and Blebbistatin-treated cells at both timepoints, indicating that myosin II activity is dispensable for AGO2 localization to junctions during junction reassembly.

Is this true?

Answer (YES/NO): NO